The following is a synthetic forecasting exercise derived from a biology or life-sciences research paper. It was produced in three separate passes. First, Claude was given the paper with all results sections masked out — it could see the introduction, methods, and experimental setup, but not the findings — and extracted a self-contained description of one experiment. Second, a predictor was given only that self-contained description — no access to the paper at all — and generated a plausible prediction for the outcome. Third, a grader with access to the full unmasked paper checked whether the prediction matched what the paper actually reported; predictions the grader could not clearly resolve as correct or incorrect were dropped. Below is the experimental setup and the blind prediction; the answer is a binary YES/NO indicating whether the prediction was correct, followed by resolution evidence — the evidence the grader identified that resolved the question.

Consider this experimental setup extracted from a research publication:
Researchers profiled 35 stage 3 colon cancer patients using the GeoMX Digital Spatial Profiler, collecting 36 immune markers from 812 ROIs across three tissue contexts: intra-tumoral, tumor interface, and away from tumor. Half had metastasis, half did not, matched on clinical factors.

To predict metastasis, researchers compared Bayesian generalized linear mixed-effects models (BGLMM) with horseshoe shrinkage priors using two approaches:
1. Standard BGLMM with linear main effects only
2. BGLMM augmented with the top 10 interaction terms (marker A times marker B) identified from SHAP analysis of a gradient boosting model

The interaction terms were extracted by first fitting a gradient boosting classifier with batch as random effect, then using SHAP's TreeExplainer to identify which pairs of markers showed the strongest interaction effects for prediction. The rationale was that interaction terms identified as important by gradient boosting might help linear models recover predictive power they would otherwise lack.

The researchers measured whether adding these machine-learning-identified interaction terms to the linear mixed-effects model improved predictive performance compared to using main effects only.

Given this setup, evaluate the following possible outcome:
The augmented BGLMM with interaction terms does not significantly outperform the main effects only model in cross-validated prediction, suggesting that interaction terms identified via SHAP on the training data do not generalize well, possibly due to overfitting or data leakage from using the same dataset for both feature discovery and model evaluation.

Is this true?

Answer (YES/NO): NO